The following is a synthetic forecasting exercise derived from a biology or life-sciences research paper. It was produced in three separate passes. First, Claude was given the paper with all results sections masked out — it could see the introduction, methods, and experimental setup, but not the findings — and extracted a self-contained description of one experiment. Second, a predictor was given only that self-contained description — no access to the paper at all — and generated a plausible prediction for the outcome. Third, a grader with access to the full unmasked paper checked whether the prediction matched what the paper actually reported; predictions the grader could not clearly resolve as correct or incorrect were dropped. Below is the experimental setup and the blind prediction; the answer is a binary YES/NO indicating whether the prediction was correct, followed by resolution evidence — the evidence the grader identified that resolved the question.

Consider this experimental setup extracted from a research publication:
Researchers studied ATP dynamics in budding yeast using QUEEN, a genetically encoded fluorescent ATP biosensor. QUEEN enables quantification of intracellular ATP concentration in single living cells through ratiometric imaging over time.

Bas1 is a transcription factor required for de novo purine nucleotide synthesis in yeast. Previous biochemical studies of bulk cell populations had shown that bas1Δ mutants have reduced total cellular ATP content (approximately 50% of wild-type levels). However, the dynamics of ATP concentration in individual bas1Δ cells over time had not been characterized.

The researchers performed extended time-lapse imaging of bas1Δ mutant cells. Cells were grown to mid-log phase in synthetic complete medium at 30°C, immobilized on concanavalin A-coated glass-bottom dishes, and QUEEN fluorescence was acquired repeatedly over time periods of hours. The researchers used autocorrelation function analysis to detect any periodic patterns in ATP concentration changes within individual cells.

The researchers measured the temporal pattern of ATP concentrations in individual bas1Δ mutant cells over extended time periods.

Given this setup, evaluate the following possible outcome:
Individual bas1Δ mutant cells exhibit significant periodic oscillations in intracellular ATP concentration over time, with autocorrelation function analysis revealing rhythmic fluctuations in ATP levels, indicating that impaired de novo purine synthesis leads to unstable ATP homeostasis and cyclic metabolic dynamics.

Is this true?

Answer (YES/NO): YES